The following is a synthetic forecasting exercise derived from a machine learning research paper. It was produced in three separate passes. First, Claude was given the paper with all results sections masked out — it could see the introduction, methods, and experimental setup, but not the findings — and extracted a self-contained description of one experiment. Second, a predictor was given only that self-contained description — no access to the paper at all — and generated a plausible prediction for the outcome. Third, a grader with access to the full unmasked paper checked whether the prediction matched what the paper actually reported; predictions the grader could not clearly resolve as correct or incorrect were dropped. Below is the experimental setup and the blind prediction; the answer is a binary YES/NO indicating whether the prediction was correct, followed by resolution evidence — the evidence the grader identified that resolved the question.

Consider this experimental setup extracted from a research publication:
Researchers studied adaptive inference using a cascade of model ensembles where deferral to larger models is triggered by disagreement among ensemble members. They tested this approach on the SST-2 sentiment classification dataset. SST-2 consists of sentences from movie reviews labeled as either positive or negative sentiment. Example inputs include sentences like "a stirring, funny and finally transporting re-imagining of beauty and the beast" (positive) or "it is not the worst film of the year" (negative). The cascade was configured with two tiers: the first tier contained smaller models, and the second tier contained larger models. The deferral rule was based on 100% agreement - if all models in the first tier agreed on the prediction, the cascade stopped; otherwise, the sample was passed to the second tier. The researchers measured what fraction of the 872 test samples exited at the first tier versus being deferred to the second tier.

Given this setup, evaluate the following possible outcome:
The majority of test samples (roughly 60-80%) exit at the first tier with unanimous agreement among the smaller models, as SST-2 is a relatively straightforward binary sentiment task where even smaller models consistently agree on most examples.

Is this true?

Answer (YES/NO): NO